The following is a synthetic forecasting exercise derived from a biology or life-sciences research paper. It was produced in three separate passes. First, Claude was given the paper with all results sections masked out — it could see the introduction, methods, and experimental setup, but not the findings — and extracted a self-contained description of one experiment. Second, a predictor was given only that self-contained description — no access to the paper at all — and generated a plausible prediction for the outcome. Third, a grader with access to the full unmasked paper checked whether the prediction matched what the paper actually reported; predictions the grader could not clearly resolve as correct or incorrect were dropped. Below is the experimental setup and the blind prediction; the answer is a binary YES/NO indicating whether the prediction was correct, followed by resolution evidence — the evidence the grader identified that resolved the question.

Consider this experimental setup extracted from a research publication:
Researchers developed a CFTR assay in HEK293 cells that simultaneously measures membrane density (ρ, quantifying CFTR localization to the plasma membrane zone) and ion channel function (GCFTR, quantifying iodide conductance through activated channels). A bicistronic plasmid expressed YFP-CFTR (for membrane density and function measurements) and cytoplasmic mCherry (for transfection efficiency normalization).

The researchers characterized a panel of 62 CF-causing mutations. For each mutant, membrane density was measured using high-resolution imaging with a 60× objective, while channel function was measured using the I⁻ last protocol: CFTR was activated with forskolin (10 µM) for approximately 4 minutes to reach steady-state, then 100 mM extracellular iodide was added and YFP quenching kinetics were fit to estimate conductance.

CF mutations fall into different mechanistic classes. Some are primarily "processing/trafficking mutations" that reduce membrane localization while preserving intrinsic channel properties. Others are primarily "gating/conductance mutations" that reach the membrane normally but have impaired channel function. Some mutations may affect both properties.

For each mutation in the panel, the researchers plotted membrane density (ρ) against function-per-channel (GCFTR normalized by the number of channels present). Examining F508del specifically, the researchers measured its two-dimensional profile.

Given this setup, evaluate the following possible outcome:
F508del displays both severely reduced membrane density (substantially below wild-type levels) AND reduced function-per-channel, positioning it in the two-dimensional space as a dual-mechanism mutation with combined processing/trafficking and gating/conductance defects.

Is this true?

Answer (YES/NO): YES